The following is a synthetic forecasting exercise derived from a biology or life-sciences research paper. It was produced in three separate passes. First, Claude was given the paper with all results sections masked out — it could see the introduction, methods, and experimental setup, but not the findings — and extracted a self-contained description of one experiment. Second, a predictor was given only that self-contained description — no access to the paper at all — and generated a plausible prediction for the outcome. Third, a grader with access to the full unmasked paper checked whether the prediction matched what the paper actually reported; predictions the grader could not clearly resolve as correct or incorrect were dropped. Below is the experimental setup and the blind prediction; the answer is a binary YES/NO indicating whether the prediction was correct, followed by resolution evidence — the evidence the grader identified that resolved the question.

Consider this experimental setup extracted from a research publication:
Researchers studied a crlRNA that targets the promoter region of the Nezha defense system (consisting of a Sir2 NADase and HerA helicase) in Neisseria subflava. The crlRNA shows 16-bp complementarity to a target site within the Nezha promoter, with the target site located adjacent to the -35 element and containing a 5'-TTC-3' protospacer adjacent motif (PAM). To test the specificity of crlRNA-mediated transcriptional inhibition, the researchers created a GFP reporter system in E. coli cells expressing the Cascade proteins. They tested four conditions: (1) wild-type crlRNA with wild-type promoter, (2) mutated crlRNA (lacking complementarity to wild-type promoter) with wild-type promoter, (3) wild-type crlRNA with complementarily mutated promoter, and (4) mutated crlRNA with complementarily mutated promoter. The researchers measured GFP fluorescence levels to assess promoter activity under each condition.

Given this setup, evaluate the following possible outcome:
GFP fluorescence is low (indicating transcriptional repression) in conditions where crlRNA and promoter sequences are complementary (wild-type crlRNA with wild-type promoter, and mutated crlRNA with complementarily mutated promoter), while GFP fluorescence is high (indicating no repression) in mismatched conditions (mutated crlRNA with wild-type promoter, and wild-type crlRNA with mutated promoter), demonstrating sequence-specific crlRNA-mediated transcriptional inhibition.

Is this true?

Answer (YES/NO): YES